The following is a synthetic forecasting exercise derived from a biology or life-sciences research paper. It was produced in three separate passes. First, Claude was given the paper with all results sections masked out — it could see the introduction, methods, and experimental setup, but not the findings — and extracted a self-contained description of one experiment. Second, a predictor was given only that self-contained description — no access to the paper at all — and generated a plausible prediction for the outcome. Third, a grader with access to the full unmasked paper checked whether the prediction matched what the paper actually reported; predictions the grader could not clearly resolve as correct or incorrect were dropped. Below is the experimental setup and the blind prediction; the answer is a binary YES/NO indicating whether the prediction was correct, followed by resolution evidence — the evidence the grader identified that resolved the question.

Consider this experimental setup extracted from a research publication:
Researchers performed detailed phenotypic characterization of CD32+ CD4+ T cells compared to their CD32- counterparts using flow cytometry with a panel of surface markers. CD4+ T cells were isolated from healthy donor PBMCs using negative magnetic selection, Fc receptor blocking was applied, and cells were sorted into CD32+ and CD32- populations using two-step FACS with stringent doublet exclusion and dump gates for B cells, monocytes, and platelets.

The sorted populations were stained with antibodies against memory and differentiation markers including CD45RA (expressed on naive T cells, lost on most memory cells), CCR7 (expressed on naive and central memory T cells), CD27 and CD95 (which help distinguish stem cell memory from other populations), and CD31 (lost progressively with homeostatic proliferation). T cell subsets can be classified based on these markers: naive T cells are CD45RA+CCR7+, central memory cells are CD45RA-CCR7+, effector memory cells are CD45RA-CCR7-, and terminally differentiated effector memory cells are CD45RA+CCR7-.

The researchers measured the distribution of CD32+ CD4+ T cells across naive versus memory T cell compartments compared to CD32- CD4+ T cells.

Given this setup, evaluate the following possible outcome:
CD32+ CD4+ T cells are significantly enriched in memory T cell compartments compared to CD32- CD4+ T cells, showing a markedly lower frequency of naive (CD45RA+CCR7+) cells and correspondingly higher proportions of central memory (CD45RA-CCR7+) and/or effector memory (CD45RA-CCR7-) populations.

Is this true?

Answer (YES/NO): YES